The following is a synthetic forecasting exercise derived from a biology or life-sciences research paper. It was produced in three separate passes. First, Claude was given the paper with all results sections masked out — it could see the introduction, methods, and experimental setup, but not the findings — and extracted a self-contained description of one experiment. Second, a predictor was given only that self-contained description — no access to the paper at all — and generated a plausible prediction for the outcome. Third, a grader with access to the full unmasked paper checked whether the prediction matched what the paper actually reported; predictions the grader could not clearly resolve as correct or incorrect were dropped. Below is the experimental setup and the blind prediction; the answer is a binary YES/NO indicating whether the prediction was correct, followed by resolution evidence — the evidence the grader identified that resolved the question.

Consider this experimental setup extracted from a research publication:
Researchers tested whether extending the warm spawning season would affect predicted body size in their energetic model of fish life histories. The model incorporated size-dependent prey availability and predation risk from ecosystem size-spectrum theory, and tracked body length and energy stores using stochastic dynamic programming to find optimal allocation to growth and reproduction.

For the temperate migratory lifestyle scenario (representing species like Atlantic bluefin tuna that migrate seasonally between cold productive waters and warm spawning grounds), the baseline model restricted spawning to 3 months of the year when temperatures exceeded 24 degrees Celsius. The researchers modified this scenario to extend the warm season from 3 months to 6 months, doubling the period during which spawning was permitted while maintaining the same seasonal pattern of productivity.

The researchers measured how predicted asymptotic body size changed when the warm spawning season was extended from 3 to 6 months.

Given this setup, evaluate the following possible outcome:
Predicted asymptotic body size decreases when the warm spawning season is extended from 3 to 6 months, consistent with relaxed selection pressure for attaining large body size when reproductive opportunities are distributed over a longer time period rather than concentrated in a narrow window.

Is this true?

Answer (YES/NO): YES